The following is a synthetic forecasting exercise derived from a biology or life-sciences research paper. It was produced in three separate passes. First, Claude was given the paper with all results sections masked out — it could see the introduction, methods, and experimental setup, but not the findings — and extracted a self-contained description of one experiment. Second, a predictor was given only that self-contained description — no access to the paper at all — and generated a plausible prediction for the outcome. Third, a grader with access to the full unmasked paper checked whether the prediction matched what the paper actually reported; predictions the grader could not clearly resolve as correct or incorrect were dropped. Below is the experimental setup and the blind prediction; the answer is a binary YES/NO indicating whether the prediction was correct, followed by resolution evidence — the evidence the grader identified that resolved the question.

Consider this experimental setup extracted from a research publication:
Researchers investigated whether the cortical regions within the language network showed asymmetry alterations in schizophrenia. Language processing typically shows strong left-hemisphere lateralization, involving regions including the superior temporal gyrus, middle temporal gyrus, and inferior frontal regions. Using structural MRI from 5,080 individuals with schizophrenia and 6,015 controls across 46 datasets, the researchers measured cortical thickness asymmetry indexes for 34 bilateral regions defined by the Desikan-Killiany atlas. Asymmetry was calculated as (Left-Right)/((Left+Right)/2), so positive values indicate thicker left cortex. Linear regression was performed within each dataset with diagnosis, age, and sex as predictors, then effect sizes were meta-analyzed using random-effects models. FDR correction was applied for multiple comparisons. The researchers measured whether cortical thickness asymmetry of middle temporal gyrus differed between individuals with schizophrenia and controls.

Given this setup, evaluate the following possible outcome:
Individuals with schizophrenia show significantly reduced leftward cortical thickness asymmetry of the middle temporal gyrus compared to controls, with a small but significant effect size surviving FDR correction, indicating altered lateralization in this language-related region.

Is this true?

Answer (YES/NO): YES